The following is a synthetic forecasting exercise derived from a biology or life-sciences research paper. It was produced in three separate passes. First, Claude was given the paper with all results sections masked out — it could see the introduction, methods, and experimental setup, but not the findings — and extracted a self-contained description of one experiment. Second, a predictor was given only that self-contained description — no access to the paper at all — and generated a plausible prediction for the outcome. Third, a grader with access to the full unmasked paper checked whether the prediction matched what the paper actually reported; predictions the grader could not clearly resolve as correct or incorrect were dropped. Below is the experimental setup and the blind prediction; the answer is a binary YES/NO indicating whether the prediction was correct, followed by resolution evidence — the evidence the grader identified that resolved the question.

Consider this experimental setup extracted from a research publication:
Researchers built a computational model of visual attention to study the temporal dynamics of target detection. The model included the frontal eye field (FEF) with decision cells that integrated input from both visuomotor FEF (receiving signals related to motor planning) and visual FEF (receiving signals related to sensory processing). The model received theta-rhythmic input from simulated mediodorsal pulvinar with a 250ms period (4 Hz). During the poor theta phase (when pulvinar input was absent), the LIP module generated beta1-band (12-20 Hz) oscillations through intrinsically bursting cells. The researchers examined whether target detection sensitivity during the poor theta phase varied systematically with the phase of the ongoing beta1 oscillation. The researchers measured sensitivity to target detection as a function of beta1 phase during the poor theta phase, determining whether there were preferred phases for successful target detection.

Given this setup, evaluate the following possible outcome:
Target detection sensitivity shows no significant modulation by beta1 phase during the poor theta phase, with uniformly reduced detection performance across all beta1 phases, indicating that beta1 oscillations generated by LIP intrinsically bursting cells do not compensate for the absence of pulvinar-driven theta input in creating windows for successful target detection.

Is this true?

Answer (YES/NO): NO